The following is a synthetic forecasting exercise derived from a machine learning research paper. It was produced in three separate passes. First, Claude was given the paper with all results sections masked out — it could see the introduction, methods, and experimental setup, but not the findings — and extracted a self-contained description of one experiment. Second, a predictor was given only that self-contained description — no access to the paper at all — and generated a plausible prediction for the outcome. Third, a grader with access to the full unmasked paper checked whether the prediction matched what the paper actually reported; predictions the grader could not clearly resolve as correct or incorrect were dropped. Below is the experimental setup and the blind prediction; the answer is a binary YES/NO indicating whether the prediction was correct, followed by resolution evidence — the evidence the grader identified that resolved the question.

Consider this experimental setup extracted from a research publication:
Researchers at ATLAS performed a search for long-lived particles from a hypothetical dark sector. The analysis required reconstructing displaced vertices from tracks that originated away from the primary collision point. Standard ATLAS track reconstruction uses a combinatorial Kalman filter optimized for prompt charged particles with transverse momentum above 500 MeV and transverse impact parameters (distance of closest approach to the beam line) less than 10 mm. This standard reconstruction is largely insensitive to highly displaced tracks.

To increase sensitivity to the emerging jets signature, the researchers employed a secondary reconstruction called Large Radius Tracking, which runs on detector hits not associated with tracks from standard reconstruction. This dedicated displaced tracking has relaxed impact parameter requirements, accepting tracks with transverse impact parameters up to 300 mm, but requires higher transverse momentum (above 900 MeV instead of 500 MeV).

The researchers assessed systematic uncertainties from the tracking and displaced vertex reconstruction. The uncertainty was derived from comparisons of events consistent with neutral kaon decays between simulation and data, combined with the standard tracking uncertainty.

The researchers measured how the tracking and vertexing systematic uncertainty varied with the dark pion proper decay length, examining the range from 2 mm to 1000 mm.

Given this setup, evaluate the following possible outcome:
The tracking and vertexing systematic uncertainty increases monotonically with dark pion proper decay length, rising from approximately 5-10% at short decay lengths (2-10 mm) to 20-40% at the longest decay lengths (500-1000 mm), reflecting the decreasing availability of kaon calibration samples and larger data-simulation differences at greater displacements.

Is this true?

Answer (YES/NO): NO